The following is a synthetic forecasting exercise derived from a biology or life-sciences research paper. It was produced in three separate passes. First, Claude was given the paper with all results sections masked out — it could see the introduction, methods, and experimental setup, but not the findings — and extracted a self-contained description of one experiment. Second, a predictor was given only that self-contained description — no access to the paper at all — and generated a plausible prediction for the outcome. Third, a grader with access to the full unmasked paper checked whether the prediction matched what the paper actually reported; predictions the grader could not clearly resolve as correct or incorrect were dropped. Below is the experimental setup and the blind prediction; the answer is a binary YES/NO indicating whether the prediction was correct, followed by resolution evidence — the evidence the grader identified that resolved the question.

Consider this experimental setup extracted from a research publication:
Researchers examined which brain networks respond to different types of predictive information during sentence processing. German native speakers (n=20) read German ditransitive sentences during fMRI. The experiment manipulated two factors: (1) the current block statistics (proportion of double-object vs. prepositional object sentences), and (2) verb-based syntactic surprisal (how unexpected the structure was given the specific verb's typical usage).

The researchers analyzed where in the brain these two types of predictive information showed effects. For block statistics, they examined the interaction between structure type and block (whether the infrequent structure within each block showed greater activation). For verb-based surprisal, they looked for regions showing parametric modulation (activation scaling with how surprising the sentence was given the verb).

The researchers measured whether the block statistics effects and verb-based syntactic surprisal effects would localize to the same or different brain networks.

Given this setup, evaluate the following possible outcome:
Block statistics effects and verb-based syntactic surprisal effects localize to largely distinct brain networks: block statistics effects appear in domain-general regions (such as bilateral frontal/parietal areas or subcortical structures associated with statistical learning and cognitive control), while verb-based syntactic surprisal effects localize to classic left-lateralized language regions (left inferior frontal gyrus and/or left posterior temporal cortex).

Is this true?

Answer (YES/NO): YES